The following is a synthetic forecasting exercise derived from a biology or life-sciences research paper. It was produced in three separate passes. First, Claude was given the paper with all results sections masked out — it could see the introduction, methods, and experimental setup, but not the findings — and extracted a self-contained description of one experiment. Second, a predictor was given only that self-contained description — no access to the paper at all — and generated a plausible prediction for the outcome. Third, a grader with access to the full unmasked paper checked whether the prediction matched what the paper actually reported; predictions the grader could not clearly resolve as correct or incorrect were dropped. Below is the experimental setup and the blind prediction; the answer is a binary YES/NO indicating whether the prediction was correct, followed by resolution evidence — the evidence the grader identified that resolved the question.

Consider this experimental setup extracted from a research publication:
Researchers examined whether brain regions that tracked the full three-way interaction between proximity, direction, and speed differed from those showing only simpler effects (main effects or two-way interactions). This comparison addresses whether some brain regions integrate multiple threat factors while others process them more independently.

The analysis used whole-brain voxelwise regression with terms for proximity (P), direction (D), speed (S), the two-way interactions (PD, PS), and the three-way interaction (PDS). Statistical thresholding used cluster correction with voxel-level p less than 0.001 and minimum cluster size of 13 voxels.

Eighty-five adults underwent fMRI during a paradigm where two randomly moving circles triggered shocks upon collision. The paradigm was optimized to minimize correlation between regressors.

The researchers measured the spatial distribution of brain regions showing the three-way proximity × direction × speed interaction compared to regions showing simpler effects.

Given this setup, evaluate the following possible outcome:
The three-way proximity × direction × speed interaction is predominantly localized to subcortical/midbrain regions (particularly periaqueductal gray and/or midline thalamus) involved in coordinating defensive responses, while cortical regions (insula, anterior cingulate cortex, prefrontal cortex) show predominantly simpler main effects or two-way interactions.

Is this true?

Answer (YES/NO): NO